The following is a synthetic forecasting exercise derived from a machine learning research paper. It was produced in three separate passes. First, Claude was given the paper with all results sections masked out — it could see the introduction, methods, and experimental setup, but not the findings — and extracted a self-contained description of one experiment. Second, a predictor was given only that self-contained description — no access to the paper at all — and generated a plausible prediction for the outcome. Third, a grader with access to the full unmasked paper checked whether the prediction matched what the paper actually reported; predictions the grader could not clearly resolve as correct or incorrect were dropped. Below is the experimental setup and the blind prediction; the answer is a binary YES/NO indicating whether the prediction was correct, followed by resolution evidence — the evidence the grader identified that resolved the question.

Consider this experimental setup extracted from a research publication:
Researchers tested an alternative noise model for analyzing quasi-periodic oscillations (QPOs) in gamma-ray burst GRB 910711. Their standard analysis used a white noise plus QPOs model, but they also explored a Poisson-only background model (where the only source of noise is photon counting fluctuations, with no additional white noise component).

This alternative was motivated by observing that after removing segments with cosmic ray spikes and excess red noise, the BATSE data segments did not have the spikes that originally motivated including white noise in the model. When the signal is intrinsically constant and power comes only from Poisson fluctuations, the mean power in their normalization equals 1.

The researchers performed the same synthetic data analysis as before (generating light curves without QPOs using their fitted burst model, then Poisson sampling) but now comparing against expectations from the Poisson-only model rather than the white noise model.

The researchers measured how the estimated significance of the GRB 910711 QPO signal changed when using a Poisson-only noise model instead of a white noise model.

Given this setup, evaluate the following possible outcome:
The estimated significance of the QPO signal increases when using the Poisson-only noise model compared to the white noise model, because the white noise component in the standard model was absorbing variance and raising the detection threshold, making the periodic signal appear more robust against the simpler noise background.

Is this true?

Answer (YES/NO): YES